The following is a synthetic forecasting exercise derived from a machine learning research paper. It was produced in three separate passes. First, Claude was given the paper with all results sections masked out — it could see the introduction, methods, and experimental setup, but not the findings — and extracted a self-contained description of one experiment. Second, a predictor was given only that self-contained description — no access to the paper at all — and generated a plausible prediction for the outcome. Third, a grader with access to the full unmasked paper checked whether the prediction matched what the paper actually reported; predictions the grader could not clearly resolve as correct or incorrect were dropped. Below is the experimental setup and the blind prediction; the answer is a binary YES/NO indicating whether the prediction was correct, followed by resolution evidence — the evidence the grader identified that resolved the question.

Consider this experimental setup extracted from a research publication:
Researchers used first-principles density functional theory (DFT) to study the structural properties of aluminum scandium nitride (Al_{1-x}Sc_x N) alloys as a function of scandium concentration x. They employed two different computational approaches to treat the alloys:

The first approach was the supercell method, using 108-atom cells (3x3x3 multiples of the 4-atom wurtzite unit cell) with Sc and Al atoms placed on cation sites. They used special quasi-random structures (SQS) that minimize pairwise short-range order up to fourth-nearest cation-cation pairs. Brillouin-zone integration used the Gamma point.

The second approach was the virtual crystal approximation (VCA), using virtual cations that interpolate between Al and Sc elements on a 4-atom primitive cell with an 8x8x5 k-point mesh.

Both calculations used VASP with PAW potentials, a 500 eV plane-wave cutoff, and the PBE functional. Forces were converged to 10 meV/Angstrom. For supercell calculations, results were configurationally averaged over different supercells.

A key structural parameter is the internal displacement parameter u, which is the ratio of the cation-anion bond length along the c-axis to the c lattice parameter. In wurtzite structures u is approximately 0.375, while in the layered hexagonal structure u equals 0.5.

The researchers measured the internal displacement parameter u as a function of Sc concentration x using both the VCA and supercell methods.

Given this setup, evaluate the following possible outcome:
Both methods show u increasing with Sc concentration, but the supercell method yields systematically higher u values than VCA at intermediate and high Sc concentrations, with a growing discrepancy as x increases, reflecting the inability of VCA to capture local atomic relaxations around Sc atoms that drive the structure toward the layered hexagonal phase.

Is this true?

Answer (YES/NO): NO